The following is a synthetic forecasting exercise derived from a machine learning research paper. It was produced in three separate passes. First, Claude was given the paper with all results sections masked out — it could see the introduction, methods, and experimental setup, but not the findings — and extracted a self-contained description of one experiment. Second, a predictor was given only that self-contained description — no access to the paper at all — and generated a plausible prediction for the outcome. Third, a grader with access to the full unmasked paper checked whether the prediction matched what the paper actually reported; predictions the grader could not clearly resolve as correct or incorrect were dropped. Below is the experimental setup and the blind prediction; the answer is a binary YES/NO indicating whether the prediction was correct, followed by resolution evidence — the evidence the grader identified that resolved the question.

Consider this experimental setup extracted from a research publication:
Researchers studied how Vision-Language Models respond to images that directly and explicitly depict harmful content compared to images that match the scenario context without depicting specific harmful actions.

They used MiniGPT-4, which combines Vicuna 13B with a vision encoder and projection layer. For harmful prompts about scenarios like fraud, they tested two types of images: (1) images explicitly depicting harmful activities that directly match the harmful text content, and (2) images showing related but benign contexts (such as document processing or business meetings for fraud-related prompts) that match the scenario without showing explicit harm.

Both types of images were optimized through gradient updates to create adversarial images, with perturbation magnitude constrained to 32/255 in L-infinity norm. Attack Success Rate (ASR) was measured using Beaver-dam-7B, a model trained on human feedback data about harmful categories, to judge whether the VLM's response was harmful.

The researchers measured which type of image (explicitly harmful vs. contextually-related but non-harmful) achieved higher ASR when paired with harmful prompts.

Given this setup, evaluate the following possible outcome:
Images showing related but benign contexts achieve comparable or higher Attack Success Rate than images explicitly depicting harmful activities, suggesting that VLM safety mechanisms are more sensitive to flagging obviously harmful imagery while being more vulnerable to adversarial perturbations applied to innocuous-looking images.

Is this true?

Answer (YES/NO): YES